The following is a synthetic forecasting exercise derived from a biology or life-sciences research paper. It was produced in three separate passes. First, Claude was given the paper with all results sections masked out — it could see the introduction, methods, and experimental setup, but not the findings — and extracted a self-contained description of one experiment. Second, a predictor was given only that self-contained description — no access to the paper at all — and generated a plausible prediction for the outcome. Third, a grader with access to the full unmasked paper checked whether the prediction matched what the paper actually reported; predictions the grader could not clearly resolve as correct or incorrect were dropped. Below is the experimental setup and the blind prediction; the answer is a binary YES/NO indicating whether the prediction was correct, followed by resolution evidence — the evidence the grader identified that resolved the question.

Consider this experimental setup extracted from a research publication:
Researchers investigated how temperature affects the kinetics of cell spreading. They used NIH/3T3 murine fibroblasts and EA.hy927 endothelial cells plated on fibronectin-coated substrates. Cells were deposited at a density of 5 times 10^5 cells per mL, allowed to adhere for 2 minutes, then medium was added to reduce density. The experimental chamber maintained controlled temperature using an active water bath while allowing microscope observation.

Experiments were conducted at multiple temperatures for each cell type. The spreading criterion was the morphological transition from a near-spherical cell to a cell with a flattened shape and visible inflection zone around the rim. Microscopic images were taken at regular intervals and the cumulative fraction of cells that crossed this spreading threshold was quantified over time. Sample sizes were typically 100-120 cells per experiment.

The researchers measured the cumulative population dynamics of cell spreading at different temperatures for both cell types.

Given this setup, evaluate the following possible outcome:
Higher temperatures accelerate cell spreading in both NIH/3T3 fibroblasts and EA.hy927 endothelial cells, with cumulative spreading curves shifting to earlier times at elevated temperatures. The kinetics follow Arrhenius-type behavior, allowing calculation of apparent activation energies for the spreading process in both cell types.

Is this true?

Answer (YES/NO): YES